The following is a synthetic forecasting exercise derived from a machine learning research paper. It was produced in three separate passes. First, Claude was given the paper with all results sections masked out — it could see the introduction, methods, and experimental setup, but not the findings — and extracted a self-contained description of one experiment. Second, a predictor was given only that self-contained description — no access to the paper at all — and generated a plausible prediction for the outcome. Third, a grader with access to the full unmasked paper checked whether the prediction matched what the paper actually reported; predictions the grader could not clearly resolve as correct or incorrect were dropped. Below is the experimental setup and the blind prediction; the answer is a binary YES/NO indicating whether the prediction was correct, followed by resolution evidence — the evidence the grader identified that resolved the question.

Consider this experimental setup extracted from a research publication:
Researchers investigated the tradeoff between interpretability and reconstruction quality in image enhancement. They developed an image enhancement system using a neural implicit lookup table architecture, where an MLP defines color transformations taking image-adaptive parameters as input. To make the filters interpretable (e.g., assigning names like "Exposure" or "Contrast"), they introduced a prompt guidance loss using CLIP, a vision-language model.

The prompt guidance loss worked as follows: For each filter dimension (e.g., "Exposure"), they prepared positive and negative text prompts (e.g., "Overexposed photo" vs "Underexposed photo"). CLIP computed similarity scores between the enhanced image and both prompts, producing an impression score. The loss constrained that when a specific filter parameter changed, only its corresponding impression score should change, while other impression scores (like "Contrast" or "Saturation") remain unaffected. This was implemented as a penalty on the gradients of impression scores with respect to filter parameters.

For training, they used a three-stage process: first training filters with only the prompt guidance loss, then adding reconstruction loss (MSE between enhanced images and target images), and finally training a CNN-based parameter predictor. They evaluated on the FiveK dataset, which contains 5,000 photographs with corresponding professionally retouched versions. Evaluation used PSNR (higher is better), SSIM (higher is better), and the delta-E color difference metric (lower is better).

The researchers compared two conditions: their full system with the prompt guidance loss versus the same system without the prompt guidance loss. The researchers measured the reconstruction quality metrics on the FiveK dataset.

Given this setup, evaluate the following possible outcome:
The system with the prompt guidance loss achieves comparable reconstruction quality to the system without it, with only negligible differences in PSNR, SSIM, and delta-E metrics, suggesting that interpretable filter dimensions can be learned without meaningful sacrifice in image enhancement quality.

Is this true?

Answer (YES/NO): NO